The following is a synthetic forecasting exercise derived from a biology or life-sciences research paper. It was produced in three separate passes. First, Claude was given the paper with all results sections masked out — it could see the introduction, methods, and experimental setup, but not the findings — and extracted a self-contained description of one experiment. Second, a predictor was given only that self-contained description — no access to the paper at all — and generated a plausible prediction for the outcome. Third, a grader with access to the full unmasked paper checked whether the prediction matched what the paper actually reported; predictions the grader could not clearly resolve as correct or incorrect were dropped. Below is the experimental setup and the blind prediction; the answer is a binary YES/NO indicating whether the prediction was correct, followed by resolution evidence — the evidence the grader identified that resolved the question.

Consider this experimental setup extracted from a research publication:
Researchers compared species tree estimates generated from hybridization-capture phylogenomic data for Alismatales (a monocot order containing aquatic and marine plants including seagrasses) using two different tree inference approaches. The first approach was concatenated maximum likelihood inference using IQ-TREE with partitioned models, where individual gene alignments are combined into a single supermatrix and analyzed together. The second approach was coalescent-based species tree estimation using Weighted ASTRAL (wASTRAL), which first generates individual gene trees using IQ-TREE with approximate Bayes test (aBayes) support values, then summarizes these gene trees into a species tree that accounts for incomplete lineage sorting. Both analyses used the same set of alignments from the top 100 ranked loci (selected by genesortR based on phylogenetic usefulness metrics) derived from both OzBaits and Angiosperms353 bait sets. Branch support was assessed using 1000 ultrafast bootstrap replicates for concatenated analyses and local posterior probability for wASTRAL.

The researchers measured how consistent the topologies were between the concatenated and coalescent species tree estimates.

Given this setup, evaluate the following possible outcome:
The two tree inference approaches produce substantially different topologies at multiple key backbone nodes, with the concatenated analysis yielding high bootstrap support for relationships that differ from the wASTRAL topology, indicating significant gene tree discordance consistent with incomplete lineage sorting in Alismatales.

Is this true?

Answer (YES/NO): NO